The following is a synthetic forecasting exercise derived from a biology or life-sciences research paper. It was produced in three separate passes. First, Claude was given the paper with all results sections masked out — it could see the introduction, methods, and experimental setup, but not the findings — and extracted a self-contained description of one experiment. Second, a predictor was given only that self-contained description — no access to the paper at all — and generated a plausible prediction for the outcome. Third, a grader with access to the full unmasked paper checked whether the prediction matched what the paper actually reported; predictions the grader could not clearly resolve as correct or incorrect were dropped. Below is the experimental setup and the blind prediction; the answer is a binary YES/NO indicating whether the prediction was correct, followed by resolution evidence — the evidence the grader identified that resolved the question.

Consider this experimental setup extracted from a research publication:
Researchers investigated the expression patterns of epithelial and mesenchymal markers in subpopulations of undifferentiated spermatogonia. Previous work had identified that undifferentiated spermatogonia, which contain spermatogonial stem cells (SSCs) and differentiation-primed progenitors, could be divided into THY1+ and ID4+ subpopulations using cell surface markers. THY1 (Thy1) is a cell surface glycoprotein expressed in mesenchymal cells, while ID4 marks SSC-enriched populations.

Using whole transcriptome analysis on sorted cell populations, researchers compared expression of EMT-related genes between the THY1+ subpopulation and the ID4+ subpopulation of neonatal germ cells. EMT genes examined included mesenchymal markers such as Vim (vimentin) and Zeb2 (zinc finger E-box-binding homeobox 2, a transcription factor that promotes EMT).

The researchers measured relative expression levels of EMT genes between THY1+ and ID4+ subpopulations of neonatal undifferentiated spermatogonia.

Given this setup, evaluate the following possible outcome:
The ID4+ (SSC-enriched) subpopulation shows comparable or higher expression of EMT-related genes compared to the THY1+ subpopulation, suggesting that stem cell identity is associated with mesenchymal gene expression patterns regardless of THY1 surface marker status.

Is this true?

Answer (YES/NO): NO